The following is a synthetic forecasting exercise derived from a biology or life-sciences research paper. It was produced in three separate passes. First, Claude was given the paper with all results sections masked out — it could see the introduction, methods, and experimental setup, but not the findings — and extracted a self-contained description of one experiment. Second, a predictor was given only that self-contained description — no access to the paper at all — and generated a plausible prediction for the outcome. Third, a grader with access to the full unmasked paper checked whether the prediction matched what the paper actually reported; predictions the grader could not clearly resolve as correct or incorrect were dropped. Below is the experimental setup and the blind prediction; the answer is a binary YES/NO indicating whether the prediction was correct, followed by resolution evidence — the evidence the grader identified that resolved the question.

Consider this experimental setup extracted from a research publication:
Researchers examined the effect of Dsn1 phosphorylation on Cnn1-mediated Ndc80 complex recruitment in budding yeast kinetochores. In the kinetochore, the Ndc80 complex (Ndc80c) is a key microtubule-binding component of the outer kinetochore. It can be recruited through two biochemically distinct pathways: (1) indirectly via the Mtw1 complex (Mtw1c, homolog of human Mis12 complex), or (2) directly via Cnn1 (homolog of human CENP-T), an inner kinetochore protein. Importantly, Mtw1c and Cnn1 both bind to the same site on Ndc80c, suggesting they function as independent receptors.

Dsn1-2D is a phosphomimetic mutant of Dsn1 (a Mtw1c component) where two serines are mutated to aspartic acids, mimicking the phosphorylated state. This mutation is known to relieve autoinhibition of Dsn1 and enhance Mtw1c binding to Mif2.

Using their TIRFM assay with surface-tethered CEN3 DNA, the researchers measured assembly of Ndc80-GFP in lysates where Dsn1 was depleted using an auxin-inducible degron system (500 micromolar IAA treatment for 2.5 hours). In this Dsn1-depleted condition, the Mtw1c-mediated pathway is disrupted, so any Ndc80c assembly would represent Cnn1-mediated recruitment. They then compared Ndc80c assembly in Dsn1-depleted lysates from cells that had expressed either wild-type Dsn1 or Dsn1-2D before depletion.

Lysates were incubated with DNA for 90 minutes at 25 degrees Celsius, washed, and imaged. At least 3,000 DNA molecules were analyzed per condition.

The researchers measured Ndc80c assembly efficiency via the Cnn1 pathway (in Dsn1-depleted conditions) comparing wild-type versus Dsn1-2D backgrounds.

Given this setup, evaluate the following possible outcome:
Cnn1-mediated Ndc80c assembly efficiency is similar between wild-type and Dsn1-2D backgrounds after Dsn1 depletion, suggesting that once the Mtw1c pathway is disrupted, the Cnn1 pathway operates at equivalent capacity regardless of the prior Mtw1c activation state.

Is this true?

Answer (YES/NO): NO